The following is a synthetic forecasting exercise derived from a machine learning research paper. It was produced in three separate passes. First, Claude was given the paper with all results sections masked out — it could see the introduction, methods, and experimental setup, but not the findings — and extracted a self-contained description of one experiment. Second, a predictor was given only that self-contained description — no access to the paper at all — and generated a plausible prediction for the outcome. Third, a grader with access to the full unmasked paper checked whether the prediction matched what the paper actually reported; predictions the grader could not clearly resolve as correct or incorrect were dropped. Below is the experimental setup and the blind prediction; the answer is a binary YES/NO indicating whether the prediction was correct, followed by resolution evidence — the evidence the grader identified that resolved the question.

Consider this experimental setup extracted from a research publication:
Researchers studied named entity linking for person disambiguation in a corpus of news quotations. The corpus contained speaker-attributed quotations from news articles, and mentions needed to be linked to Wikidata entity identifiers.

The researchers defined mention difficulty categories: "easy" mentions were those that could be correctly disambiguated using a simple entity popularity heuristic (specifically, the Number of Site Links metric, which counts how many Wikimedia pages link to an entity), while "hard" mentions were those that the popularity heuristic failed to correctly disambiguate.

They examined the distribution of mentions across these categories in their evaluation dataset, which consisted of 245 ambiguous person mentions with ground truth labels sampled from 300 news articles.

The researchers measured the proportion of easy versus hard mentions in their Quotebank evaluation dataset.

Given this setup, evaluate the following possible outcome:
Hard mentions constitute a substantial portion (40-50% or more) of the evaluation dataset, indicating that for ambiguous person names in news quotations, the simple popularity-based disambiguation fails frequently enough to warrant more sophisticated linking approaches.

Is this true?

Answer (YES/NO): NO